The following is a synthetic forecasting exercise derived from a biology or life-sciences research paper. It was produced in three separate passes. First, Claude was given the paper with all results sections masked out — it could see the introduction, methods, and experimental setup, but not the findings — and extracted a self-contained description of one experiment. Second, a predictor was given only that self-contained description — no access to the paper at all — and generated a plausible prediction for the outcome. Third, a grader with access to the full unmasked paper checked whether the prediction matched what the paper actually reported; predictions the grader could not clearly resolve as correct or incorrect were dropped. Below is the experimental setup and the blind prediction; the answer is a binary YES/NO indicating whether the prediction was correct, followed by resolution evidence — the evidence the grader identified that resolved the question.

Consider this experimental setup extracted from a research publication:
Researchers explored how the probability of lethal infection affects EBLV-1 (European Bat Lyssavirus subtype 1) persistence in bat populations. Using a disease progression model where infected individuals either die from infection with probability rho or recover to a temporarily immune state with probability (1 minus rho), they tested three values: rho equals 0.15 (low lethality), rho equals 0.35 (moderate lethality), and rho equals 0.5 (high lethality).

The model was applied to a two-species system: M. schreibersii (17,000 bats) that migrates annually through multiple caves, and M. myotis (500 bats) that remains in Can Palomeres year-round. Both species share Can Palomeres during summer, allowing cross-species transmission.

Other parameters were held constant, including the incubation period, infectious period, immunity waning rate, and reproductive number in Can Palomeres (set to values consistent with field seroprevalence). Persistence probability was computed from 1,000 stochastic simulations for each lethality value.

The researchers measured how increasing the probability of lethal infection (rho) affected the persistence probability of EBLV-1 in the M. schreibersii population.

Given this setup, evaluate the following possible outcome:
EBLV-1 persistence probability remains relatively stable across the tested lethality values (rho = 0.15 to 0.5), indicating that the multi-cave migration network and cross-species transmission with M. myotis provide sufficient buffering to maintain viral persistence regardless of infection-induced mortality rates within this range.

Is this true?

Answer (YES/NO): NO